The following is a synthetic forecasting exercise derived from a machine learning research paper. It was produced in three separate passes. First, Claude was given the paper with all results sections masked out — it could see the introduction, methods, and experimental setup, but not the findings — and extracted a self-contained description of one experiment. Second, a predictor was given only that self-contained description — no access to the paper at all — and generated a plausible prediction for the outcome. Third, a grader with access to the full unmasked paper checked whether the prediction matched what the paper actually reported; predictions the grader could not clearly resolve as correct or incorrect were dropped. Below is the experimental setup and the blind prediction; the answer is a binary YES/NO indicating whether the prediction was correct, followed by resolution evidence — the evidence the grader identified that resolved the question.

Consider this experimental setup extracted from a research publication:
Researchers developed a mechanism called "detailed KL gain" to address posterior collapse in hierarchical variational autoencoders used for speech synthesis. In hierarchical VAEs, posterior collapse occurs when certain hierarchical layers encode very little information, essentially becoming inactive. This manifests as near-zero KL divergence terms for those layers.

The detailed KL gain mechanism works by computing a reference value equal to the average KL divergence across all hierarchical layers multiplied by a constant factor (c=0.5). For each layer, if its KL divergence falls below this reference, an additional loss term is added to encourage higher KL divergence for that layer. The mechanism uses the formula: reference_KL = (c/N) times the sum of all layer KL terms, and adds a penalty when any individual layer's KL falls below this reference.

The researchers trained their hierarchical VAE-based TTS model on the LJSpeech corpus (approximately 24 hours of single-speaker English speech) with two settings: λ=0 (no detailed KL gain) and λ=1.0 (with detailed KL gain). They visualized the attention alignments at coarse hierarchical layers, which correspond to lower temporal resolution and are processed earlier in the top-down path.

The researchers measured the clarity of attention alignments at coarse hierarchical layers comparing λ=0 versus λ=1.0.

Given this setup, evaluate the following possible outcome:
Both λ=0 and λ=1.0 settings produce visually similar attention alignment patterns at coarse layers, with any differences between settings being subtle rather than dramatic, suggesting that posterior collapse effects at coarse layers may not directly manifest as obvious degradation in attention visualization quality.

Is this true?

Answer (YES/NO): NO